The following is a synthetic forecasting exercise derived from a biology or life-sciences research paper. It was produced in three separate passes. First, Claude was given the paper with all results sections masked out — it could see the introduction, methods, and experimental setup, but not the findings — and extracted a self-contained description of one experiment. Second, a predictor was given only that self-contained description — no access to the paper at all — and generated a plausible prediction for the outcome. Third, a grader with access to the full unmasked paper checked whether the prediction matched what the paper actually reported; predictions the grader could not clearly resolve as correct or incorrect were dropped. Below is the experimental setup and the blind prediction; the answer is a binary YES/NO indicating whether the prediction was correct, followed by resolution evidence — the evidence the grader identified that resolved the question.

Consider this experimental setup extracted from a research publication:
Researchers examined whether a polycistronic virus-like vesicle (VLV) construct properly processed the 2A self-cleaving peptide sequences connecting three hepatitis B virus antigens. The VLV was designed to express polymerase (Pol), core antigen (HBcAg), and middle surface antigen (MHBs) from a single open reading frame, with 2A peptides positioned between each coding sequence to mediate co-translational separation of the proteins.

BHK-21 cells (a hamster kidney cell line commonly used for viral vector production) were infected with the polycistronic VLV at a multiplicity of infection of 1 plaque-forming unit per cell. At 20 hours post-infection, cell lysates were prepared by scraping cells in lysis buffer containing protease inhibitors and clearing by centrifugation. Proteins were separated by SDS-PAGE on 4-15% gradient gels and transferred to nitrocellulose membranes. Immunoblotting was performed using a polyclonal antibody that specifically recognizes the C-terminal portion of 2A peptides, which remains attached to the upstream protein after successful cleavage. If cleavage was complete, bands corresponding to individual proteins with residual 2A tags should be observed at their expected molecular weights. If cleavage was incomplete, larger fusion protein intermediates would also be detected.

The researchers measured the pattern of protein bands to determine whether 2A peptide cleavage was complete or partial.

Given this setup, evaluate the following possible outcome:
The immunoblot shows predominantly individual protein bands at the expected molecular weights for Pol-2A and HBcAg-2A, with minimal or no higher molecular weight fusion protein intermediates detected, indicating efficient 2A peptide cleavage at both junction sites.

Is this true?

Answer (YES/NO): YES